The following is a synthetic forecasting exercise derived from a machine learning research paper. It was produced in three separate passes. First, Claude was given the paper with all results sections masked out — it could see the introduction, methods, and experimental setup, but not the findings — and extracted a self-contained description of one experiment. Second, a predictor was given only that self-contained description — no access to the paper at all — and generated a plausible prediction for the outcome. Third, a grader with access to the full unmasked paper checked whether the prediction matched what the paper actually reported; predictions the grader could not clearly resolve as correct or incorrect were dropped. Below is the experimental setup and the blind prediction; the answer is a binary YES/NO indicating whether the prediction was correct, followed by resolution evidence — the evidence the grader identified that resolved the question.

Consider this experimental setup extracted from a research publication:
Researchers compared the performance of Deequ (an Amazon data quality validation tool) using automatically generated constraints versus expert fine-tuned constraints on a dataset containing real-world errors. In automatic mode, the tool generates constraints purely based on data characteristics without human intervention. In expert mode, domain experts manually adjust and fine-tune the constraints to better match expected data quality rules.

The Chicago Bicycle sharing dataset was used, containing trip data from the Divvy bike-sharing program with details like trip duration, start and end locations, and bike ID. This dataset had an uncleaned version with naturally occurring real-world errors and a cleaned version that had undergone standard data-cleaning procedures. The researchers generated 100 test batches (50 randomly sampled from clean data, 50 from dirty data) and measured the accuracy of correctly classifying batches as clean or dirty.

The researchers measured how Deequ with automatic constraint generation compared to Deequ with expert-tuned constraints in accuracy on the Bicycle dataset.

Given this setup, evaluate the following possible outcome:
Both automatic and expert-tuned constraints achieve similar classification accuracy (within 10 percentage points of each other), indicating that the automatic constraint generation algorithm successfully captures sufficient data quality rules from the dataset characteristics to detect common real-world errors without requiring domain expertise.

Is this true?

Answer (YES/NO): YES